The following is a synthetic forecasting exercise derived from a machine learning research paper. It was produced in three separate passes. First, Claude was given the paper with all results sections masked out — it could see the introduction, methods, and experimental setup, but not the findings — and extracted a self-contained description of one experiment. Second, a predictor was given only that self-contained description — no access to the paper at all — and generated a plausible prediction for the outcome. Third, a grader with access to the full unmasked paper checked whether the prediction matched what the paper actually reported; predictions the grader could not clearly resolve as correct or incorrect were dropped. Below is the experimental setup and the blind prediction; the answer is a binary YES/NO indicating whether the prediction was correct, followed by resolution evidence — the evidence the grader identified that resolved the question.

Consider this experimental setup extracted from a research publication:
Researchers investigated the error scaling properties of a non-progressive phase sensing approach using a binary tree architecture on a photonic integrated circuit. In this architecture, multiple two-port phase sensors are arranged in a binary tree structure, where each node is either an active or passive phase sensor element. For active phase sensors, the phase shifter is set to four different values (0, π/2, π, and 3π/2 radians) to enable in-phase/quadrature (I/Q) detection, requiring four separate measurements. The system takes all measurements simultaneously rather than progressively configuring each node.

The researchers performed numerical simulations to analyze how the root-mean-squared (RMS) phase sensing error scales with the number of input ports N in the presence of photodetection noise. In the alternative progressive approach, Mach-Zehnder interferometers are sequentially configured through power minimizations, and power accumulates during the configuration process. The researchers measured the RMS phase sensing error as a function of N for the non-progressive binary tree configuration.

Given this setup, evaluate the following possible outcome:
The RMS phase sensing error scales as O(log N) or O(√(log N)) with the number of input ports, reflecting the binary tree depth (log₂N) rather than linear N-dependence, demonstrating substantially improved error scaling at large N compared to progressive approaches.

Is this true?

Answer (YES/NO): NO